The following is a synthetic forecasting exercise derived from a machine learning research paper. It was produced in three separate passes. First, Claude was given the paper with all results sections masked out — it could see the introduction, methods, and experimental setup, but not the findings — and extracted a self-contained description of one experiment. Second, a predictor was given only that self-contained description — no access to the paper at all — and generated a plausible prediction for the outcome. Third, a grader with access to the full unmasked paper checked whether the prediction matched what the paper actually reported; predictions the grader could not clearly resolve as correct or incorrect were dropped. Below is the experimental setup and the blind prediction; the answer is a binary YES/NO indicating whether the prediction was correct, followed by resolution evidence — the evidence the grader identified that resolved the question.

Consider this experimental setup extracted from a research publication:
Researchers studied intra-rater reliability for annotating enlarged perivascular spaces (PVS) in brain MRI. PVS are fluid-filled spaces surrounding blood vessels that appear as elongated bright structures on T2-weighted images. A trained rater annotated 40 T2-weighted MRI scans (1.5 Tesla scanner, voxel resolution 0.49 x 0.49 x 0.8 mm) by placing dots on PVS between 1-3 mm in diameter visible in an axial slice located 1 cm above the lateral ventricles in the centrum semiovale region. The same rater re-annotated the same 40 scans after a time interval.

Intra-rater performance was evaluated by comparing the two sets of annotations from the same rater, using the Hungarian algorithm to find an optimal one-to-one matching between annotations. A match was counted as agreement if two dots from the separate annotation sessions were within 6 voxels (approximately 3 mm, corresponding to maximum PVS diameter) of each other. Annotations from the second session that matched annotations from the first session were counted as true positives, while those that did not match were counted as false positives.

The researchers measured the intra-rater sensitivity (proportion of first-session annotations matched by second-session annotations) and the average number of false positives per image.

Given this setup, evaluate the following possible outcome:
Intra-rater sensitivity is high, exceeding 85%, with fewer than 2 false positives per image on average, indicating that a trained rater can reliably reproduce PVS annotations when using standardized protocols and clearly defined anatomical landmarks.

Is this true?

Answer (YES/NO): NO